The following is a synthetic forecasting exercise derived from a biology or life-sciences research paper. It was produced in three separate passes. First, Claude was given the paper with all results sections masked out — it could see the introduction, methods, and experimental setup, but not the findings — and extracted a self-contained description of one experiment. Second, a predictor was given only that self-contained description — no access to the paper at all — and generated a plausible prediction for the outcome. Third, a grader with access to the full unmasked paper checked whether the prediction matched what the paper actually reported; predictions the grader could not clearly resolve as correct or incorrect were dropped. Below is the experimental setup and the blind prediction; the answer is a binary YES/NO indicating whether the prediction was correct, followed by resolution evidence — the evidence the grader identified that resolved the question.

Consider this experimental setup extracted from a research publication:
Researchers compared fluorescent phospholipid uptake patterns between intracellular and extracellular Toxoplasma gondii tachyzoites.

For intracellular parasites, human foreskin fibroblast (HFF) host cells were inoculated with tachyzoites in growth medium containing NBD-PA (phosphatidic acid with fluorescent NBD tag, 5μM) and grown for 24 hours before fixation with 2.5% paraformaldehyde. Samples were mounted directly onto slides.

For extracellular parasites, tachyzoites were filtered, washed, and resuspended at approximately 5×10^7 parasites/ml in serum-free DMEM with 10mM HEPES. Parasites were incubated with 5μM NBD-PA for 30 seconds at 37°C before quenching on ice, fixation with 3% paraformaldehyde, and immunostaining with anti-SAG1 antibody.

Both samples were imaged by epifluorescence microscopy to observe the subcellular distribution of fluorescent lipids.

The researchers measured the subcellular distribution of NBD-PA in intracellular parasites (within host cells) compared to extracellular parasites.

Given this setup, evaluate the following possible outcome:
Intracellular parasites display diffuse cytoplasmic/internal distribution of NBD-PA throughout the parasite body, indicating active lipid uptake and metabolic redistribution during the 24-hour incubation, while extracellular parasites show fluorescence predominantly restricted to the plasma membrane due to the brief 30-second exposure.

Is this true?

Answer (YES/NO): NO